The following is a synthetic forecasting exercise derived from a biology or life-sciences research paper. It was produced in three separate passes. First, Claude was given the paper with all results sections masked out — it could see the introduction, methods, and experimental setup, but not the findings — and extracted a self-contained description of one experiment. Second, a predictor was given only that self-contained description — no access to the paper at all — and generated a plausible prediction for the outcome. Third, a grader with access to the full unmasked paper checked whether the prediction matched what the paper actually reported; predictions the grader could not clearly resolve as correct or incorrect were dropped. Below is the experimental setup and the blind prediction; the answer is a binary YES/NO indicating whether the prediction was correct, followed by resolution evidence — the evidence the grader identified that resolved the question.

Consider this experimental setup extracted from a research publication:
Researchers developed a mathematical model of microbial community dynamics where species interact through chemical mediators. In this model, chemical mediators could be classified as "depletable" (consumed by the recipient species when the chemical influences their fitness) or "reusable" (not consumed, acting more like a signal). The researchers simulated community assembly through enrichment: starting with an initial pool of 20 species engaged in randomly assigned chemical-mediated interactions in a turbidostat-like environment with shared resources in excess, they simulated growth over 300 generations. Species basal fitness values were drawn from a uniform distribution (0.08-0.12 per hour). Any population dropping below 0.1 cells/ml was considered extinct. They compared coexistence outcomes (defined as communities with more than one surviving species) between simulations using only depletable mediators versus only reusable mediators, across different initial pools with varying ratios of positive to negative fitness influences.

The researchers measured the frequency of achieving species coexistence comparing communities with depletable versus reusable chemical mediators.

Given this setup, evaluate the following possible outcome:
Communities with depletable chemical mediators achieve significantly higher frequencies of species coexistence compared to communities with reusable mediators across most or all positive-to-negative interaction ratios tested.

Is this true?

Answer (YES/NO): YES